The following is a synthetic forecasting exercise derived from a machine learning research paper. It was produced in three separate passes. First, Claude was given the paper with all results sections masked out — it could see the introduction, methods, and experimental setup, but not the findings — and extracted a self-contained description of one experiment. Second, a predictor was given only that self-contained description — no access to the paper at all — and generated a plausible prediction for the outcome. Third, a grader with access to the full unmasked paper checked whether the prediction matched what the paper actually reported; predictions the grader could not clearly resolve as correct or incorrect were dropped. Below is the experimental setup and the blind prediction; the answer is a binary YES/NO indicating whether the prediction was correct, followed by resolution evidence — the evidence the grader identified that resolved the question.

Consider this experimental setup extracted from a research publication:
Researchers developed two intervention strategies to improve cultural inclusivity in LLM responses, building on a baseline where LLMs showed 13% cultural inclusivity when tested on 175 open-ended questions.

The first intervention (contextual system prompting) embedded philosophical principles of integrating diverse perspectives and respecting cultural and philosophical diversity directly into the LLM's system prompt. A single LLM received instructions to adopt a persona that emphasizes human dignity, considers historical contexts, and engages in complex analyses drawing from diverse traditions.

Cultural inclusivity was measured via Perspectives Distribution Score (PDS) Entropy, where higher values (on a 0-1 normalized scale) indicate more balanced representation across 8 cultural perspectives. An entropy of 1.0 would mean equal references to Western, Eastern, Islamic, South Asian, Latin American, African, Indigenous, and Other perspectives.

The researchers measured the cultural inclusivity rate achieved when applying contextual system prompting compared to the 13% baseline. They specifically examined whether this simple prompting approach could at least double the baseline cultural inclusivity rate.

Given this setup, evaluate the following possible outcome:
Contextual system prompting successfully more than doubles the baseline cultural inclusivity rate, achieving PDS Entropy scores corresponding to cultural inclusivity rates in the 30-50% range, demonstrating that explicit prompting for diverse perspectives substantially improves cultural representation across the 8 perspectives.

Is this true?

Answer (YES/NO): NO